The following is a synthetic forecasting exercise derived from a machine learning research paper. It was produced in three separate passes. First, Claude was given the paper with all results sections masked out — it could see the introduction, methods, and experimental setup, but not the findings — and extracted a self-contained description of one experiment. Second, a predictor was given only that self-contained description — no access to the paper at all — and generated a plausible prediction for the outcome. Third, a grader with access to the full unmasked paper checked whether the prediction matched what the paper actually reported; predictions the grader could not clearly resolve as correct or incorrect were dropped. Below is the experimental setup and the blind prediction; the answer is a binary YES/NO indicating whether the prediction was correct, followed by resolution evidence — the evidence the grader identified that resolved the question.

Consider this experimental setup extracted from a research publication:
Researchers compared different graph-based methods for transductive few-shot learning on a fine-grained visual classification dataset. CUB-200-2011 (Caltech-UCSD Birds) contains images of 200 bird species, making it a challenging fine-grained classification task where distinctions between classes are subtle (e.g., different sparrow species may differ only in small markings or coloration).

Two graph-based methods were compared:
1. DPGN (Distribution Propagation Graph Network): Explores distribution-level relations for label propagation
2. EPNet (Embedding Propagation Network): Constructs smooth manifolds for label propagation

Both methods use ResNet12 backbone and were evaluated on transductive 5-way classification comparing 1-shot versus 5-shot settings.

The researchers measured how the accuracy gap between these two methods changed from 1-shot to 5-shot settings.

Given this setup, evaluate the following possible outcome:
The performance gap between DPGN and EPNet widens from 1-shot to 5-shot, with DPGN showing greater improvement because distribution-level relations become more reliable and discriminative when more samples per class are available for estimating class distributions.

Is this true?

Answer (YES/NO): NO